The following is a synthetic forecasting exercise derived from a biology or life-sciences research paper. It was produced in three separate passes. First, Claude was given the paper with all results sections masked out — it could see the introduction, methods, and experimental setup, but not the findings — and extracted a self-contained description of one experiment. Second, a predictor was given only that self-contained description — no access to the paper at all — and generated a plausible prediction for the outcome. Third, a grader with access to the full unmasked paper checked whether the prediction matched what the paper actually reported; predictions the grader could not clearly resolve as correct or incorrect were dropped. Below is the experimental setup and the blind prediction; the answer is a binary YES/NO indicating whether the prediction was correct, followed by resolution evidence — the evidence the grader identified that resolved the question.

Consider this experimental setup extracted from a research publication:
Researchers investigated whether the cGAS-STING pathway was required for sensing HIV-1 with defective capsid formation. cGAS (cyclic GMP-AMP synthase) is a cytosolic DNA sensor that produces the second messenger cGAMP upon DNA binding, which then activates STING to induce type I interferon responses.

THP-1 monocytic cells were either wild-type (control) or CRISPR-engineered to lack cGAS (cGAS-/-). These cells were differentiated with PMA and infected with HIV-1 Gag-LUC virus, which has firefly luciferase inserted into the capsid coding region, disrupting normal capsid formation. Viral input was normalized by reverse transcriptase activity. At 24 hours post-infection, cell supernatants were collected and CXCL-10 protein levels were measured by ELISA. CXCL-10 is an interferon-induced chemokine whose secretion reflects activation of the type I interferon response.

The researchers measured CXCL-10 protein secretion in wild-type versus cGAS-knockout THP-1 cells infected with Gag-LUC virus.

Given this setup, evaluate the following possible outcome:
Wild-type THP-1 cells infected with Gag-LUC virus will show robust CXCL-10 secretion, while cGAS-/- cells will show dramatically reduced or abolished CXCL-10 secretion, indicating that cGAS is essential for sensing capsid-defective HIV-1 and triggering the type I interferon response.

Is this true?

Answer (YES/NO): YES